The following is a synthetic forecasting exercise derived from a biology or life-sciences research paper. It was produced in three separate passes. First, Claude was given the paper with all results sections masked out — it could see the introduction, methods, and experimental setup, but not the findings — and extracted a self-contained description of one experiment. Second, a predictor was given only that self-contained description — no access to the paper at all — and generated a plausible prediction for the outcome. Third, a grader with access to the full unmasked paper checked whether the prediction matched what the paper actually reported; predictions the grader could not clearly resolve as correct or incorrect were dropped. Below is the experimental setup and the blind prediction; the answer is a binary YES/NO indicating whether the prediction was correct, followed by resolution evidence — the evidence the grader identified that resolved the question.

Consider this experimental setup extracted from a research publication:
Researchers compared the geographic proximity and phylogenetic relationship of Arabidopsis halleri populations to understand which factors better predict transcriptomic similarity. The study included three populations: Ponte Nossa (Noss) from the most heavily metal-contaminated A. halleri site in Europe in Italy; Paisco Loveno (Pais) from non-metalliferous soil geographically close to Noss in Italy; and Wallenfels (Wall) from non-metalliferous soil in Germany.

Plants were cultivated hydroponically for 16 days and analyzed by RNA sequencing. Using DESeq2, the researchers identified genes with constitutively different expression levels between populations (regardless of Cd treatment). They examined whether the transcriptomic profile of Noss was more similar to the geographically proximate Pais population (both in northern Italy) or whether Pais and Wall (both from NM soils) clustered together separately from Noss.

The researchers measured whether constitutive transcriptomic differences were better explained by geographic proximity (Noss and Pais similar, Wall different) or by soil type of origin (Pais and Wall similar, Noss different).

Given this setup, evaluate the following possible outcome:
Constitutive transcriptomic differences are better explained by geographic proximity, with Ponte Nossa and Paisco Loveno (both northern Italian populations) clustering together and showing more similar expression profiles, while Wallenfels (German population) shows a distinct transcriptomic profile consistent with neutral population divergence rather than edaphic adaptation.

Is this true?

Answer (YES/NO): YES